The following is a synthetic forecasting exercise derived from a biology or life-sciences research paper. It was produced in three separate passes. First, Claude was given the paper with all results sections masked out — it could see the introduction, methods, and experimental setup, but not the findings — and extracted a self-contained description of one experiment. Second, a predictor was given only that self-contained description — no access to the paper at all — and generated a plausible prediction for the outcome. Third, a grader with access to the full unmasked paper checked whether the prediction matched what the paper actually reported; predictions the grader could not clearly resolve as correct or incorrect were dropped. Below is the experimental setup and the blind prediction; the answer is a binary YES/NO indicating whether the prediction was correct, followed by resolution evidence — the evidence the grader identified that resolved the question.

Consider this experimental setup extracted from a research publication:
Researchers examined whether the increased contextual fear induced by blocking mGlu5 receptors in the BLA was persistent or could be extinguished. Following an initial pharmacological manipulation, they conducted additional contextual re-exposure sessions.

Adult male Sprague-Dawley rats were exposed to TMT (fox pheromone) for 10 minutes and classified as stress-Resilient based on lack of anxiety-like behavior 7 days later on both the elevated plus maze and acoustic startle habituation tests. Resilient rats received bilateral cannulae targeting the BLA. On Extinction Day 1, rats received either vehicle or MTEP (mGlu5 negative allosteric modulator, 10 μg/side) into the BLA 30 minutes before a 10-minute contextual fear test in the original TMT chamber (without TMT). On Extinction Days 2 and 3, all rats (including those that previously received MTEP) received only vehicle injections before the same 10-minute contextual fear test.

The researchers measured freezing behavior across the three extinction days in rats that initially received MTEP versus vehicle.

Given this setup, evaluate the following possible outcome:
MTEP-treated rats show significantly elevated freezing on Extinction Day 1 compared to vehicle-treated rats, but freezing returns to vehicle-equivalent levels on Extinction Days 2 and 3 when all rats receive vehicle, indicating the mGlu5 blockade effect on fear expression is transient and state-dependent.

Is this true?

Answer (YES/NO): YES